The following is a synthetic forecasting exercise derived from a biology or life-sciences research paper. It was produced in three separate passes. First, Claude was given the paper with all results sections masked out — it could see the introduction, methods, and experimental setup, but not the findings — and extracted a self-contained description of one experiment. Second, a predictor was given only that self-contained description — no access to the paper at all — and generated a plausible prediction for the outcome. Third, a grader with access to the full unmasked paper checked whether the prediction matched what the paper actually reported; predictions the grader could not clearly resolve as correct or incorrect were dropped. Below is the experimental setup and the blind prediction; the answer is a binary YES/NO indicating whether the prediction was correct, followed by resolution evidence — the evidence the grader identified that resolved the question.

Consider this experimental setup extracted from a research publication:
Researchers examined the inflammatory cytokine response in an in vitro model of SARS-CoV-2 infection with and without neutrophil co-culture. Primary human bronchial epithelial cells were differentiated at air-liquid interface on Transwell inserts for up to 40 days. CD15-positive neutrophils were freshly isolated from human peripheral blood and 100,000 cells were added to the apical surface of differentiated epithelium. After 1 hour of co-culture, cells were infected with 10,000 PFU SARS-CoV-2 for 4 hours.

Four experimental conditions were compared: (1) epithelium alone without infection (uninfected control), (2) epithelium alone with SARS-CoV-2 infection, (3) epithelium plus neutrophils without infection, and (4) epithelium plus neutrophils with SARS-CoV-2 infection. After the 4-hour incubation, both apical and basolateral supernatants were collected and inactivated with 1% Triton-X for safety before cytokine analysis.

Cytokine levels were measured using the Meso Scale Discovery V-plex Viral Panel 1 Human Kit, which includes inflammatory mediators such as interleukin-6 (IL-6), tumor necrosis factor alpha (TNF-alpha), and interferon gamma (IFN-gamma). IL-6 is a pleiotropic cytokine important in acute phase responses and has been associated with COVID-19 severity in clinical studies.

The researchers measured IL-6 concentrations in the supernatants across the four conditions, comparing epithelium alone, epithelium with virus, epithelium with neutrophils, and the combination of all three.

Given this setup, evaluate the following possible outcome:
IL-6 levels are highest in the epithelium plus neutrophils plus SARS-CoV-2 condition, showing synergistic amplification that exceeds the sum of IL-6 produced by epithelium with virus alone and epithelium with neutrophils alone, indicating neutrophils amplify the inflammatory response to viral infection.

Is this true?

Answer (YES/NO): YES